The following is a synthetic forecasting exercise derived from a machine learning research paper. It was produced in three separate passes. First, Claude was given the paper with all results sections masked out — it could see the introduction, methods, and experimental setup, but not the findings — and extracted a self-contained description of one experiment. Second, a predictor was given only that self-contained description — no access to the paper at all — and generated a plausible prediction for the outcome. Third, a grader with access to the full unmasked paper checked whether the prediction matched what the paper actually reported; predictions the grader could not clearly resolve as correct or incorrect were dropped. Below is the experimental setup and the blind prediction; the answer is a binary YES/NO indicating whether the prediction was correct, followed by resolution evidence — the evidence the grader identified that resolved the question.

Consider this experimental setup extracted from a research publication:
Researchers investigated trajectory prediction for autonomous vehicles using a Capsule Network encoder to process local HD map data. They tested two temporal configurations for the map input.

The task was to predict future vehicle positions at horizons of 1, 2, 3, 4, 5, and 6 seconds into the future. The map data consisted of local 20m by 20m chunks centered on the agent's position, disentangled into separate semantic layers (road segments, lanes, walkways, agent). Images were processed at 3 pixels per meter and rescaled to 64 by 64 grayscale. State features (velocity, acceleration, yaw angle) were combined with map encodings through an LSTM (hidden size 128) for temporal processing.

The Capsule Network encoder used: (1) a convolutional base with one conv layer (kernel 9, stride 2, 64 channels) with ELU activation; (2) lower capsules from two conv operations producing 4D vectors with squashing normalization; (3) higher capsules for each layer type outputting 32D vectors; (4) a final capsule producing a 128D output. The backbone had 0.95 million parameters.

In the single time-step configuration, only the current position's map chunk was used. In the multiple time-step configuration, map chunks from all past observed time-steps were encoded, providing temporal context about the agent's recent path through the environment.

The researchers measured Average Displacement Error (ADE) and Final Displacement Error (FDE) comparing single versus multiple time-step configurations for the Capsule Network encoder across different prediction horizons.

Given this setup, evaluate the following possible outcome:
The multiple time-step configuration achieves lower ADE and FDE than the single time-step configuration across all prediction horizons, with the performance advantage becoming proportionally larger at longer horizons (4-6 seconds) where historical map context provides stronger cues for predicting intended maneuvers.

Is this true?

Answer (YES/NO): NO